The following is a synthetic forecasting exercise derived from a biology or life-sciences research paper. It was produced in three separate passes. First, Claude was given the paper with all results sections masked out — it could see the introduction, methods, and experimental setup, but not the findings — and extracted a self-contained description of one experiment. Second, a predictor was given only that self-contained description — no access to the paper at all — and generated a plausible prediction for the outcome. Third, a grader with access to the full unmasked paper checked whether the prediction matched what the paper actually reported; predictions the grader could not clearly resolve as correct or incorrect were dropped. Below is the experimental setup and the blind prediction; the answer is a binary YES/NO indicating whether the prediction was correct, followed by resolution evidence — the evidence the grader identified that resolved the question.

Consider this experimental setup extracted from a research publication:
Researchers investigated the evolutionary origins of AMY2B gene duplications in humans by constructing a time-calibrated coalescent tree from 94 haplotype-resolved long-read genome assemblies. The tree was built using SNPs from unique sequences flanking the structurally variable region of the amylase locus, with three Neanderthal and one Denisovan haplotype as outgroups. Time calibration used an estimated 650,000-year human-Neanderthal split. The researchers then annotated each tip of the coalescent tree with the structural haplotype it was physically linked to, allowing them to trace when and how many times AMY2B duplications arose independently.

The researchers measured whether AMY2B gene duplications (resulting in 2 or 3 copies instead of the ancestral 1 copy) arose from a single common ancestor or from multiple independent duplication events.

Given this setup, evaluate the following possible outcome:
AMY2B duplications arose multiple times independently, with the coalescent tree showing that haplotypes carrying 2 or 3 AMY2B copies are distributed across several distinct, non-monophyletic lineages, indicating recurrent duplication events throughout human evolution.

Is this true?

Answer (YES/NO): NO